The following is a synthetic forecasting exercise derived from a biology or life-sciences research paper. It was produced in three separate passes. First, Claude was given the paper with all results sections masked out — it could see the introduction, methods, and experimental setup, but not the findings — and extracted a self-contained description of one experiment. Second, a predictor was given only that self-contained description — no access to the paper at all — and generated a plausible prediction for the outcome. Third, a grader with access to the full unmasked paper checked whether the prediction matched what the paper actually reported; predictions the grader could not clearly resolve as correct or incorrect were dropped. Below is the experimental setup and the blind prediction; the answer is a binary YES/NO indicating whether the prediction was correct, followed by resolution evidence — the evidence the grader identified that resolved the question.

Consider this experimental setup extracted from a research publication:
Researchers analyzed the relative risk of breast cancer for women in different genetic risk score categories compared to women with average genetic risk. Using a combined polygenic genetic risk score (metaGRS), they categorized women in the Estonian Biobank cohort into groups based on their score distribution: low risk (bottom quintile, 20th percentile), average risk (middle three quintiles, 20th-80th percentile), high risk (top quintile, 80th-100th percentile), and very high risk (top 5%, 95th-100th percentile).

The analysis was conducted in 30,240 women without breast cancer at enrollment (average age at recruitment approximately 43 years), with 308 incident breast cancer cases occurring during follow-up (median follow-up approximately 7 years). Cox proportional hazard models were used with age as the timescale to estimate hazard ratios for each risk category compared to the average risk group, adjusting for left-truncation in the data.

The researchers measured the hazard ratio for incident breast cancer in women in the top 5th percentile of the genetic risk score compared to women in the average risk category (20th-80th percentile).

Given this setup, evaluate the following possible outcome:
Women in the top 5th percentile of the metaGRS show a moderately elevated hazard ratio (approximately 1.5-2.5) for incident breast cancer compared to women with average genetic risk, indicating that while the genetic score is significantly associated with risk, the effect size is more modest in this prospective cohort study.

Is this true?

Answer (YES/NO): NO